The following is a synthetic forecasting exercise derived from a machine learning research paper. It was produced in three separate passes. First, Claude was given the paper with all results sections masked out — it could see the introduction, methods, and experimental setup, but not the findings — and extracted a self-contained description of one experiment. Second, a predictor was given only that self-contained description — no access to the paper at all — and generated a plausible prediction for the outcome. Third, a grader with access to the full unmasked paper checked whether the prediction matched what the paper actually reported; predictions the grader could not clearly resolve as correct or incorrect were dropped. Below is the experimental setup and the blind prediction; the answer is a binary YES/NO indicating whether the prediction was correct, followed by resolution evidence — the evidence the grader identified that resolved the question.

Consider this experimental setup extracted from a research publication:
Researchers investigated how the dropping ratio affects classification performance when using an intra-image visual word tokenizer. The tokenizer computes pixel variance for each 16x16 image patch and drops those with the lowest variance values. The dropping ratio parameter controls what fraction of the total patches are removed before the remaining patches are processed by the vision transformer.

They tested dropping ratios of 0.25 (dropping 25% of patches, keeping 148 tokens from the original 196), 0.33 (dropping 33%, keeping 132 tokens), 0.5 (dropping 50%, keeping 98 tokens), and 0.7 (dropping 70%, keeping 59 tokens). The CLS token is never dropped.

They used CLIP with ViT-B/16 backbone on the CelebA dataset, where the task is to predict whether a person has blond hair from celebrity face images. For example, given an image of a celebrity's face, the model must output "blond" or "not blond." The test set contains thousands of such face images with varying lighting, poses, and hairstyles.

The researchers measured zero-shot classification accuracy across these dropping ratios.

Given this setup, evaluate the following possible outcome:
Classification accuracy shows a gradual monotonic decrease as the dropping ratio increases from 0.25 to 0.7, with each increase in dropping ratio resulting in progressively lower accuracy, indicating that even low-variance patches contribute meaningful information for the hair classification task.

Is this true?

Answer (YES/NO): NO